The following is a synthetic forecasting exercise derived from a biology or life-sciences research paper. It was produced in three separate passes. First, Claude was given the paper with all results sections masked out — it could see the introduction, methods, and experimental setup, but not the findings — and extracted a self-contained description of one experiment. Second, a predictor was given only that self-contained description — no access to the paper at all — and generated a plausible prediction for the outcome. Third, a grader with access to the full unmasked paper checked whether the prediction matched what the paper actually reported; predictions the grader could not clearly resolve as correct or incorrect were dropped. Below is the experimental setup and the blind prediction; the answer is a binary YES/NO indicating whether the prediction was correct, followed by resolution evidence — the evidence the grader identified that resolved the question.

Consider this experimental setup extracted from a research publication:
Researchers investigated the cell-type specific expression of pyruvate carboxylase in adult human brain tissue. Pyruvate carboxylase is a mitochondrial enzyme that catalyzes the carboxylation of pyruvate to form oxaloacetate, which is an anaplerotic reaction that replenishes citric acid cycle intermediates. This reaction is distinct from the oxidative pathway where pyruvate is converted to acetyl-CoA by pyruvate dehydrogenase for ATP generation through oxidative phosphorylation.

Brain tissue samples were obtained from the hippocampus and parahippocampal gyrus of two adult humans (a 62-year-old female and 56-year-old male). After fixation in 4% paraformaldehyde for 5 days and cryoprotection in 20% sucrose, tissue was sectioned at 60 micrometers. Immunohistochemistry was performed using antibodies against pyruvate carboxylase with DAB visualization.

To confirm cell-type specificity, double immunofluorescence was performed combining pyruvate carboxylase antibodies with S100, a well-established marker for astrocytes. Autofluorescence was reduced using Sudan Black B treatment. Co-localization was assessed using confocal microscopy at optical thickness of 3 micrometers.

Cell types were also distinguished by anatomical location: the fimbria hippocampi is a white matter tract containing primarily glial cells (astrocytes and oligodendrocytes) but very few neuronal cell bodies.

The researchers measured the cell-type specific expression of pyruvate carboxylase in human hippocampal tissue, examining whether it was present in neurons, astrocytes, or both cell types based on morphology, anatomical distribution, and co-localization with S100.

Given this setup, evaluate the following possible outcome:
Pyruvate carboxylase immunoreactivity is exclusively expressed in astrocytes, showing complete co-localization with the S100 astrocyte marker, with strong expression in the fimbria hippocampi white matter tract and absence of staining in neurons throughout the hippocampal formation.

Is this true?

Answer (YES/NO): YES